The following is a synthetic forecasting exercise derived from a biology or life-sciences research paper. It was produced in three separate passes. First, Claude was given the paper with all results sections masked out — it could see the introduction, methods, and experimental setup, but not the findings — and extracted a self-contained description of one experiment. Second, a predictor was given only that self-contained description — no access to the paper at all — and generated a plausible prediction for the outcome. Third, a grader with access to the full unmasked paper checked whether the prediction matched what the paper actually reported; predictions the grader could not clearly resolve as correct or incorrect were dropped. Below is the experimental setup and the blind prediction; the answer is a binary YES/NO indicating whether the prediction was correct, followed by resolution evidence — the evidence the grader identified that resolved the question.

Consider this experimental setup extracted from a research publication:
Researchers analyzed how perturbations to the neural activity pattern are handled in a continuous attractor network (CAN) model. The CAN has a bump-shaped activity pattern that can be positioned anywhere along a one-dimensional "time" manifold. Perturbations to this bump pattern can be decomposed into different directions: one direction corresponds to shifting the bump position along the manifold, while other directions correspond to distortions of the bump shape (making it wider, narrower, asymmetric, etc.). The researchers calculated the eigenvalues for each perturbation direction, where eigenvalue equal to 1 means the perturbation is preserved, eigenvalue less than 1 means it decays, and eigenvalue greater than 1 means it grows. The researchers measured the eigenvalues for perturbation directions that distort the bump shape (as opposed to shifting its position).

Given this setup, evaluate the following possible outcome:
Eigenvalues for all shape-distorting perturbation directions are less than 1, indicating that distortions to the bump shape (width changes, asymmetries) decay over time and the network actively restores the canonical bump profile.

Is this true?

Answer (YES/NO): YES